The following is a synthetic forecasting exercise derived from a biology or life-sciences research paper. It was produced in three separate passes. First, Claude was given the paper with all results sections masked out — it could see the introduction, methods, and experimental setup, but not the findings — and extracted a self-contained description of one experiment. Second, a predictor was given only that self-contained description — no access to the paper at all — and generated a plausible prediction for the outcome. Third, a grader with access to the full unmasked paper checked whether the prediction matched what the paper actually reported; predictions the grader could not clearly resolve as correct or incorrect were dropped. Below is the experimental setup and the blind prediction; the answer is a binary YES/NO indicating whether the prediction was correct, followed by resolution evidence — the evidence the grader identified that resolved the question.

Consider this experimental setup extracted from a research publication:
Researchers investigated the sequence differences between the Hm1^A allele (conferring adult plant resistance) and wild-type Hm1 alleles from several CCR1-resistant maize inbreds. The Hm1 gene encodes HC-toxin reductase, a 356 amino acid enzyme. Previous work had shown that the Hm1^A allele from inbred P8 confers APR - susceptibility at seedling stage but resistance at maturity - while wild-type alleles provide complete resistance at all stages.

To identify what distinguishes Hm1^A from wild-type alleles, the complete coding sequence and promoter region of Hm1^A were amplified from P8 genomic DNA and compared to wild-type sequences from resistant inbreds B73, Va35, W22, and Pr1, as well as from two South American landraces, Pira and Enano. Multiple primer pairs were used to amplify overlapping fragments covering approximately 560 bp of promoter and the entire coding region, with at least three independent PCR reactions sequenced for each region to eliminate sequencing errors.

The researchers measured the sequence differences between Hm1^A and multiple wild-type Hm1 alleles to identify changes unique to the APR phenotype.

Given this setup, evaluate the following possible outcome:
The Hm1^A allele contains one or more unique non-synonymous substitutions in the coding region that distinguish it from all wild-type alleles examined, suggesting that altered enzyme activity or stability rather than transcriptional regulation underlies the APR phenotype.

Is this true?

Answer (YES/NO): YES